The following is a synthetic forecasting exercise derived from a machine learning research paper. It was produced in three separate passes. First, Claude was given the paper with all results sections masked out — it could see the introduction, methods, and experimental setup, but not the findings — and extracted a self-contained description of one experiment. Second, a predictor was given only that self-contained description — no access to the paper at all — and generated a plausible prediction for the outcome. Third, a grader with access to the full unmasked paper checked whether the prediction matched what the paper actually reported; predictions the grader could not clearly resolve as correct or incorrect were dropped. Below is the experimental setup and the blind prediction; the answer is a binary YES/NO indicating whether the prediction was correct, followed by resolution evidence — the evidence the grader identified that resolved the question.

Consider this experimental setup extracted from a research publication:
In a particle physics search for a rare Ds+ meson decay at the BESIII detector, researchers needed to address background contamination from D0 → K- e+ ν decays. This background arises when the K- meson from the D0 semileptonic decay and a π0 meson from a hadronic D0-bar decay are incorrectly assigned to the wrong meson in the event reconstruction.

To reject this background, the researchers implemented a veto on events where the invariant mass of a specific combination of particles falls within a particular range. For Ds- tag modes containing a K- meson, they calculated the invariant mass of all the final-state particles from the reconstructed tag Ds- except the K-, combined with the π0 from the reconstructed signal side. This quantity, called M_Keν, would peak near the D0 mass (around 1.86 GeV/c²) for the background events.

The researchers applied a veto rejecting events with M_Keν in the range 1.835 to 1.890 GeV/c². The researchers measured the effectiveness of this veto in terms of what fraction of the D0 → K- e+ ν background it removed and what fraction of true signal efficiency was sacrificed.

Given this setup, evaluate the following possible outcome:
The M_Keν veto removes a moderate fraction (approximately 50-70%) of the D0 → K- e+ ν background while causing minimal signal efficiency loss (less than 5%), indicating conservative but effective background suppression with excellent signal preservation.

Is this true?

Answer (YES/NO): NO